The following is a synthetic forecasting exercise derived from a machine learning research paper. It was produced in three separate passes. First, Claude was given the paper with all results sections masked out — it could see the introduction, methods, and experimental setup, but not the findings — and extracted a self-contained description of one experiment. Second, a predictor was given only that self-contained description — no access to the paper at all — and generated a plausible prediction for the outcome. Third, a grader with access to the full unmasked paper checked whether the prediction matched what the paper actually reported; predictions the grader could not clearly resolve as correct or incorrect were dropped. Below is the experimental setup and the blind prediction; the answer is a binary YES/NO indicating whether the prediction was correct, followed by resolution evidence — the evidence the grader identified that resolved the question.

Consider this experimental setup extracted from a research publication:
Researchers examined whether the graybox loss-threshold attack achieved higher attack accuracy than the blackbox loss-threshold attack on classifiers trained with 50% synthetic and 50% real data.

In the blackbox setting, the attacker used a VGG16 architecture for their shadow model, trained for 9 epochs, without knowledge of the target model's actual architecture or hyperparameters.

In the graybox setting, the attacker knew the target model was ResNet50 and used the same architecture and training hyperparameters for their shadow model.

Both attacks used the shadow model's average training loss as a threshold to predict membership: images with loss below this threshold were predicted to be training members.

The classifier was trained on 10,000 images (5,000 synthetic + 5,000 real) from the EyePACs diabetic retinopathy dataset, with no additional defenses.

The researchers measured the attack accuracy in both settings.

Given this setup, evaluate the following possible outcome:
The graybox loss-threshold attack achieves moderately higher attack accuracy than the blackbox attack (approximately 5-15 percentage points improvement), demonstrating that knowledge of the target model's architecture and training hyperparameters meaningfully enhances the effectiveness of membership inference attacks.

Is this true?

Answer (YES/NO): NO